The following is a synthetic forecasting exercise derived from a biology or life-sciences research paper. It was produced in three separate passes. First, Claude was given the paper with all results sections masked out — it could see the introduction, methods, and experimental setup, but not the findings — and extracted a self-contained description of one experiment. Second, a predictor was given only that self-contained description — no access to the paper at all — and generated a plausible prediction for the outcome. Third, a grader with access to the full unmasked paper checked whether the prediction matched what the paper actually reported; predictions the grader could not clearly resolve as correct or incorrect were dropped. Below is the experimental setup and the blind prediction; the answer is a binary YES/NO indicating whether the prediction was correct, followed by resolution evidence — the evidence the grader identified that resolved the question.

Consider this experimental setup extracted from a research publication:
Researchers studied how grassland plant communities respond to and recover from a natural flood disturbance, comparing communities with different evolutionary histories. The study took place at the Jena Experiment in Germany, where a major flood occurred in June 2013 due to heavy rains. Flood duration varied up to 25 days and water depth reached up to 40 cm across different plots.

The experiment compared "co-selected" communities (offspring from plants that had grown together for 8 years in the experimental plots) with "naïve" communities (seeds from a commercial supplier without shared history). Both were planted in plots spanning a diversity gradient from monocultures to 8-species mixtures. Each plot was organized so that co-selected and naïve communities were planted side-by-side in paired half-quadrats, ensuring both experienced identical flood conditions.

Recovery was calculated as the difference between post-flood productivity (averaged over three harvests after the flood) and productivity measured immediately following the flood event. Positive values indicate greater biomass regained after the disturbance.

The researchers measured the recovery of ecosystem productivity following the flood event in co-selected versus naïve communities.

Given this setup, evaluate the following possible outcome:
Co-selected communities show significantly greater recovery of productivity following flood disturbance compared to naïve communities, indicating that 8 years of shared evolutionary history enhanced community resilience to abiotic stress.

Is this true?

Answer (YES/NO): YES